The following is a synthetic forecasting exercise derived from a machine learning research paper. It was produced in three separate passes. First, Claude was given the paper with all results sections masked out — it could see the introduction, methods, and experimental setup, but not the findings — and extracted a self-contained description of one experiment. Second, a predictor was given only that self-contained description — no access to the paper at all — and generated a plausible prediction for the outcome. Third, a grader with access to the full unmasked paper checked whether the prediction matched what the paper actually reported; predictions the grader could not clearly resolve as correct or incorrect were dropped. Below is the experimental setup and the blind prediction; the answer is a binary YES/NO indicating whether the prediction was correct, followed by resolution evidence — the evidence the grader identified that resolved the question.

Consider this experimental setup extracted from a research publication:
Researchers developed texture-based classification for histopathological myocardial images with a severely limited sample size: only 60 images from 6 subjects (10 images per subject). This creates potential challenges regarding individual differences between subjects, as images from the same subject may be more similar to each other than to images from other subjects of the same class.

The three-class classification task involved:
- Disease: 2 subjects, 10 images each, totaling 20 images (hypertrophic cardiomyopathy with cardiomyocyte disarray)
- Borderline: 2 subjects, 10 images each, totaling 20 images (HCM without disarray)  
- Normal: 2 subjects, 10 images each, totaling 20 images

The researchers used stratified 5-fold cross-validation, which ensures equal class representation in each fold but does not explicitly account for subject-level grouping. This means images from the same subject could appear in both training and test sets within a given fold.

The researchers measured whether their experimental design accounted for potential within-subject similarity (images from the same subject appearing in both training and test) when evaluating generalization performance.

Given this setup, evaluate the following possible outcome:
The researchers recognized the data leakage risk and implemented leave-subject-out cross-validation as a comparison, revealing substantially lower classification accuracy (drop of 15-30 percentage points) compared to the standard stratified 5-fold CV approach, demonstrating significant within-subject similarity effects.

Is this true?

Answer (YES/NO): NO